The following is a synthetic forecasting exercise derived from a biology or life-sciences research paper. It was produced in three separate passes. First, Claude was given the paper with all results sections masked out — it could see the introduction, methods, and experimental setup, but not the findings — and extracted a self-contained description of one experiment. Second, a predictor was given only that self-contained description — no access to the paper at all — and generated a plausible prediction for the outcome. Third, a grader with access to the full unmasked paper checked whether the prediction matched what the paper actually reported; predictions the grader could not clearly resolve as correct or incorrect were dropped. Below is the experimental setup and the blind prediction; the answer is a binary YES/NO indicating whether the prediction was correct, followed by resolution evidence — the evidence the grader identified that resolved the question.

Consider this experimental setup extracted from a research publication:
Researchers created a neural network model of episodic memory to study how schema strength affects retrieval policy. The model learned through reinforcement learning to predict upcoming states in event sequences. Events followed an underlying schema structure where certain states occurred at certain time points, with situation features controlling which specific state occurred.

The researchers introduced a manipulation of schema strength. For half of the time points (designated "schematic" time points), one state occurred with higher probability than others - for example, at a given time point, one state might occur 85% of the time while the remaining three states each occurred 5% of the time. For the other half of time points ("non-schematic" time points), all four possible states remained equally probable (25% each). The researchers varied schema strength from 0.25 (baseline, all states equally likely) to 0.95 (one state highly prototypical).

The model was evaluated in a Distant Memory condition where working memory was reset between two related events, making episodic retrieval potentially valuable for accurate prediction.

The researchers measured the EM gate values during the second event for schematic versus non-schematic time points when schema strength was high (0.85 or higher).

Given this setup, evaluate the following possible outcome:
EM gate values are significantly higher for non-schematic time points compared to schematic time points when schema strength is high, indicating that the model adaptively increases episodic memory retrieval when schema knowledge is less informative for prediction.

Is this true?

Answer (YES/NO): YES